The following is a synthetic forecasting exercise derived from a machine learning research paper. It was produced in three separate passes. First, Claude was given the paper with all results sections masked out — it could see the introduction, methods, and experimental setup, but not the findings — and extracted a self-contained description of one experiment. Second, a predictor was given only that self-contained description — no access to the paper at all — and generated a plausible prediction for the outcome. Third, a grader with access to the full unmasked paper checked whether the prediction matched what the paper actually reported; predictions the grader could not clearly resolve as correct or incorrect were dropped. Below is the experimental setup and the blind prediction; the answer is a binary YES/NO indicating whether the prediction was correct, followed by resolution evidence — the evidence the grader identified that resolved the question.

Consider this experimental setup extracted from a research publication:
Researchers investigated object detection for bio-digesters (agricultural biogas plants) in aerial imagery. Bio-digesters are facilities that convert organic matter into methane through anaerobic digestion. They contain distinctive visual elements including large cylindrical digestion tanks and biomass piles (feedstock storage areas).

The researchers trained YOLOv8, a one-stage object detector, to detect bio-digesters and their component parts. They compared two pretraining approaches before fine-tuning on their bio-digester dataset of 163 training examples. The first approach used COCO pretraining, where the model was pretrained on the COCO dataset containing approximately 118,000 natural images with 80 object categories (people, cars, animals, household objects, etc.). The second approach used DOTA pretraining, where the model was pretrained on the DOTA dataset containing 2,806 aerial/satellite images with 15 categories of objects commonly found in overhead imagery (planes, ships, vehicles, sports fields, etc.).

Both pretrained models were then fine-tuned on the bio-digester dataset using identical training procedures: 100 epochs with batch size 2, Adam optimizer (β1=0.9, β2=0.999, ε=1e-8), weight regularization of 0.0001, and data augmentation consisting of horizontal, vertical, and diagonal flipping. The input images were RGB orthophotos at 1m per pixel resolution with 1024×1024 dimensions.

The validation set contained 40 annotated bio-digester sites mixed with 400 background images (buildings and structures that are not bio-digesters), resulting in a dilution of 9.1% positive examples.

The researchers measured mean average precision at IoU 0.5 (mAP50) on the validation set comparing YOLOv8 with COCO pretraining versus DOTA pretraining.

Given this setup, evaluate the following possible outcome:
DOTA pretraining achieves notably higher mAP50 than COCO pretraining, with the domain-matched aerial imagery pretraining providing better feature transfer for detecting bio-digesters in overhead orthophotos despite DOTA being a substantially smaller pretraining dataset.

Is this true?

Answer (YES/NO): YES